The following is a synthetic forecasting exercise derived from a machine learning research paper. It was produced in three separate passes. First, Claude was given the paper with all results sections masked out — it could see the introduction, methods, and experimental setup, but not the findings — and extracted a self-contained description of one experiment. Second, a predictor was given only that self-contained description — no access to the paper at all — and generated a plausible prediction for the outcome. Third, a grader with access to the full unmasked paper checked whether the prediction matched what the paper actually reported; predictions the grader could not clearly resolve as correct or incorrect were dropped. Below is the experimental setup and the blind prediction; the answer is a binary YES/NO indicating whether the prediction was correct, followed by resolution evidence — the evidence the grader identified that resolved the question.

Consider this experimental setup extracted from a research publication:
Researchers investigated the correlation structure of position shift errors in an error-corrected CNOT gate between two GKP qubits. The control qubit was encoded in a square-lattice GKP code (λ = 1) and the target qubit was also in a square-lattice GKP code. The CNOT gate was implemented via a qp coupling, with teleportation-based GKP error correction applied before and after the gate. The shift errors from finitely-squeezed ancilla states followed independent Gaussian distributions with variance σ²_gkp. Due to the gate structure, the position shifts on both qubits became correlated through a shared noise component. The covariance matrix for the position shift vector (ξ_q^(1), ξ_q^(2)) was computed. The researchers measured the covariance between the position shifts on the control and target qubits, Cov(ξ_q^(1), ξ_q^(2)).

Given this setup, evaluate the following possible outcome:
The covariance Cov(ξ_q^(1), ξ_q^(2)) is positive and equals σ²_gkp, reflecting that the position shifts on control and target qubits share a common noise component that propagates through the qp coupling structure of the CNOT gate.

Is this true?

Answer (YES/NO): YES